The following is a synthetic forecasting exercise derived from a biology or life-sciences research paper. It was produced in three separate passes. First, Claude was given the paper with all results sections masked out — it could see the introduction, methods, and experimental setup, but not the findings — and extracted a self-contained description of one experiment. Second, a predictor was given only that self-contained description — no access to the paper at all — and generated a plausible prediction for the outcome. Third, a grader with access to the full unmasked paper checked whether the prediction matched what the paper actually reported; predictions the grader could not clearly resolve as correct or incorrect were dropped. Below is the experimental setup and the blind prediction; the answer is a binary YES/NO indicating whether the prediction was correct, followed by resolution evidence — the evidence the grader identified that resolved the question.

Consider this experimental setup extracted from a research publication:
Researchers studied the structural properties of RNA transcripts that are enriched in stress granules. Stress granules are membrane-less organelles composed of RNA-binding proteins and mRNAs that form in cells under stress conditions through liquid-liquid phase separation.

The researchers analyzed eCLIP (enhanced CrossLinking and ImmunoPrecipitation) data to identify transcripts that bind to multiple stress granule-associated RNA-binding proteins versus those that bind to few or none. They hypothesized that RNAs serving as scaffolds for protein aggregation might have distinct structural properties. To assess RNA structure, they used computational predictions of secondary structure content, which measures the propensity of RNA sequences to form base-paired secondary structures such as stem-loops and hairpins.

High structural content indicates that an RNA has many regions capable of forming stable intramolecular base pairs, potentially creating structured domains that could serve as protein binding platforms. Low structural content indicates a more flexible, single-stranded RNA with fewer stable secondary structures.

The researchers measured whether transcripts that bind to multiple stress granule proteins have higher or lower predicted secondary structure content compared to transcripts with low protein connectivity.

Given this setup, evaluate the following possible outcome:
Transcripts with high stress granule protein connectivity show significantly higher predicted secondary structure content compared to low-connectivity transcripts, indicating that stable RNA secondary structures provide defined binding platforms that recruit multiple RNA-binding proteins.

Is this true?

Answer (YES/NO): YES